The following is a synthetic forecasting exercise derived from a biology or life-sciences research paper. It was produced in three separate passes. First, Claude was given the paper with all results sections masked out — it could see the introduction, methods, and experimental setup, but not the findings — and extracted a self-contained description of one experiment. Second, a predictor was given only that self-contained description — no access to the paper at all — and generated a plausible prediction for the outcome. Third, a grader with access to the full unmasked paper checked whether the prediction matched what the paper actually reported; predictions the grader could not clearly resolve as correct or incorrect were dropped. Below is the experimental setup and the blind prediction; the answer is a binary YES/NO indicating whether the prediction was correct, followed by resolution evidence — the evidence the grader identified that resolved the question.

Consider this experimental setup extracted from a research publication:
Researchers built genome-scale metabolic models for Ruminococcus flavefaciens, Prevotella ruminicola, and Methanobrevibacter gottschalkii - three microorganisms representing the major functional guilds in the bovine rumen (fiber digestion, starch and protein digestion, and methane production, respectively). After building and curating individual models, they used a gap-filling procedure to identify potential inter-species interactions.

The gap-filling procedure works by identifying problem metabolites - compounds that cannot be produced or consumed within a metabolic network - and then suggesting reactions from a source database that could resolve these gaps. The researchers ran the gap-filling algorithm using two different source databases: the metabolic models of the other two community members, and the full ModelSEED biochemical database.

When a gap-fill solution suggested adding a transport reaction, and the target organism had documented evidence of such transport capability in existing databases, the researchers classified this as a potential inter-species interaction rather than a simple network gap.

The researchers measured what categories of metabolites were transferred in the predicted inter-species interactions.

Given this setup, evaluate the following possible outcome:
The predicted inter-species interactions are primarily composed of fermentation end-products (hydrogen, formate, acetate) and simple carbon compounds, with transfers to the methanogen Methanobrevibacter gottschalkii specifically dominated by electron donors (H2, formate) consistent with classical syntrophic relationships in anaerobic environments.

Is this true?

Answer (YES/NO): NO